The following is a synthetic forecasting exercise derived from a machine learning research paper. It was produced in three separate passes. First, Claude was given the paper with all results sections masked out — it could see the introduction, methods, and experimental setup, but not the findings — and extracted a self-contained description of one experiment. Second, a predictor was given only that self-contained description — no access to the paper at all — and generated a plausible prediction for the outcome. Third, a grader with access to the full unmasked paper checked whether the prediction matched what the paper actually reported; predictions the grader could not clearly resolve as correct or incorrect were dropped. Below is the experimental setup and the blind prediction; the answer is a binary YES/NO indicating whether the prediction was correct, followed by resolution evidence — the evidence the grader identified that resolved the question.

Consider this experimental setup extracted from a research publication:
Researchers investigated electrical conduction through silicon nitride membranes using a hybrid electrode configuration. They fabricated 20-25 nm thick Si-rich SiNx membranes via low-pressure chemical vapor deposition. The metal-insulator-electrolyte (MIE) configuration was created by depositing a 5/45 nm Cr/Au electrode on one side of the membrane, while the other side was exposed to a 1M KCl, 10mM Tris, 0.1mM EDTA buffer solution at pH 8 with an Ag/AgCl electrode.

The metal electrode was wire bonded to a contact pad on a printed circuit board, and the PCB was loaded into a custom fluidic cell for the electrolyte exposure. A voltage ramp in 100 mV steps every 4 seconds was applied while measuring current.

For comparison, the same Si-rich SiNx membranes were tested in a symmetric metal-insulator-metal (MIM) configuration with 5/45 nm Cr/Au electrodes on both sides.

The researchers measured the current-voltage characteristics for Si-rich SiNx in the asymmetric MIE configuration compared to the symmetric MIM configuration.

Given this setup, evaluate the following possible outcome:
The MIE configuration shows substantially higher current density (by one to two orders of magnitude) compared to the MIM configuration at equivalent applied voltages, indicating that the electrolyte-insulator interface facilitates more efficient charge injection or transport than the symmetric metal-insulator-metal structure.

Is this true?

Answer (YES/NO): NO